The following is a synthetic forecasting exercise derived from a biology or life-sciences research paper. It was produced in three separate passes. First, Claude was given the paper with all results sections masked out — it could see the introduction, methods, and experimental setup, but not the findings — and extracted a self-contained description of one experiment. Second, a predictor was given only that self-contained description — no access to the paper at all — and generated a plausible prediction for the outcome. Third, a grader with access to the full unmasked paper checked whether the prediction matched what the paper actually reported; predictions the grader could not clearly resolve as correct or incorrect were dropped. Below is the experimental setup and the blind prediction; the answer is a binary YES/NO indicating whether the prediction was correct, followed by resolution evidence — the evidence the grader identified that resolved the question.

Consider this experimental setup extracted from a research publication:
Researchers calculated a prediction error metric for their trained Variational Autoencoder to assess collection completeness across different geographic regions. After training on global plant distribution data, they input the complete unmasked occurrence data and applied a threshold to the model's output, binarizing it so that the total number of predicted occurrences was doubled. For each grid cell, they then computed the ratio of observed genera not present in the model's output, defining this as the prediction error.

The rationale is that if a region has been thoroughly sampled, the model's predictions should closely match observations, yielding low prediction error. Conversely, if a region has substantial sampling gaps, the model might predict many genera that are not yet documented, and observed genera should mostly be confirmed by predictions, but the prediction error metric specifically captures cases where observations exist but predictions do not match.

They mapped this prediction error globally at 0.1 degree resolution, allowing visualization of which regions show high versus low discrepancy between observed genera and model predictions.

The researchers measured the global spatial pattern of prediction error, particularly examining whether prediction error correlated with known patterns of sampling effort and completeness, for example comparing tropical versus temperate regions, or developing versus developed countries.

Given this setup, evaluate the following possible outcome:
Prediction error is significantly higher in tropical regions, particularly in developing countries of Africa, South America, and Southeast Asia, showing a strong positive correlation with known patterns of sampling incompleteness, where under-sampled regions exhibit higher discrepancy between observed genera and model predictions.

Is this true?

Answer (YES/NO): YES